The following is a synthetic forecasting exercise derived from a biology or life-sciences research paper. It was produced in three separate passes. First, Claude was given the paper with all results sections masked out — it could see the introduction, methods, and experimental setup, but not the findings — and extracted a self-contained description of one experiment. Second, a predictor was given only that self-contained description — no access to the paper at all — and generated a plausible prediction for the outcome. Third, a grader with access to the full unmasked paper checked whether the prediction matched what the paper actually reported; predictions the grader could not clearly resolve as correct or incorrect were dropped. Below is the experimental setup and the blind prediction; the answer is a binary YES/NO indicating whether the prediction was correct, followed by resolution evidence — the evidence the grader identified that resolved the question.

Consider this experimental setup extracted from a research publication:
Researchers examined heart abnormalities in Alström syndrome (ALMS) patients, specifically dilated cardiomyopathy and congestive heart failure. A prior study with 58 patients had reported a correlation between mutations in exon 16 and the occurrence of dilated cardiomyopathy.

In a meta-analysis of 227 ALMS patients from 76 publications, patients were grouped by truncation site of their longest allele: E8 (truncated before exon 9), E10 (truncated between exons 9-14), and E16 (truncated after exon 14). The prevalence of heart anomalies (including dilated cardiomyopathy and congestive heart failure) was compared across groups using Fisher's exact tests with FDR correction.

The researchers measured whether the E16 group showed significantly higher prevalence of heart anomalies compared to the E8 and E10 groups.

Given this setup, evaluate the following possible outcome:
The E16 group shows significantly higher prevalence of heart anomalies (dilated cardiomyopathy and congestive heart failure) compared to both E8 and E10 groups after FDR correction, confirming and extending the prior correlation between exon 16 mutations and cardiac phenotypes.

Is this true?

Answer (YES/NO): NO